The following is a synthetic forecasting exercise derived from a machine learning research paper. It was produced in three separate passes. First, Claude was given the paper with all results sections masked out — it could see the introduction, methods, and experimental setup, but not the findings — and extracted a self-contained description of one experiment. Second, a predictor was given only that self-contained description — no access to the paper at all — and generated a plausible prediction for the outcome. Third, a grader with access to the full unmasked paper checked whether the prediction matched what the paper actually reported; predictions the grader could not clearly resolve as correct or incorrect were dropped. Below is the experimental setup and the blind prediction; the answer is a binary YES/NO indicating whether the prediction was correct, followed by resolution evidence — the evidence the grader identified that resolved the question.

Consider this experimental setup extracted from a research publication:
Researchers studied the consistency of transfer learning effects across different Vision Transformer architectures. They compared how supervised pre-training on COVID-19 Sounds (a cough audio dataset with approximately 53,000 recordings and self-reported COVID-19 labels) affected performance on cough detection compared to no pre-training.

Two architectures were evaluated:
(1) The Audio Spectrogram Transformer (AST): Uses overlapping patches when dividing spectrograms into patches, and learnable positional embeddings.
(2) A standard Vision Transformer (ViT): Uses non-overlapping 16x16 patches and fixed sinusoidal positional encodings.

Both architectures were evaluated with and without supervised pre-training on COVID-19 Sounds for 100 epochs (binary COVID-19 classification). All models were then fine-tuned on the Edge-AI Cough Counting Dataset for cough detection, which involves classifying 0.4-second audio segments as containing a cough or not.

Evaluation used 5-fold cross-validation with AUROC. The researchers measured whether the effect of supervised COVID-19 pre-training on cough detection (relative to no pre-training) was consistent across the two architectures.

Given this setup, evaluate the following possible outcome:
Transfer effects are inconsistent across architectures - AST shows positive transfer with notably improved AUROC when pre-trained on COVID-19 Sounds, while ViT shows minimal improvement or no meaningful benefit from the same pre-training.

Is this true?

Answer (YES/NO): NO